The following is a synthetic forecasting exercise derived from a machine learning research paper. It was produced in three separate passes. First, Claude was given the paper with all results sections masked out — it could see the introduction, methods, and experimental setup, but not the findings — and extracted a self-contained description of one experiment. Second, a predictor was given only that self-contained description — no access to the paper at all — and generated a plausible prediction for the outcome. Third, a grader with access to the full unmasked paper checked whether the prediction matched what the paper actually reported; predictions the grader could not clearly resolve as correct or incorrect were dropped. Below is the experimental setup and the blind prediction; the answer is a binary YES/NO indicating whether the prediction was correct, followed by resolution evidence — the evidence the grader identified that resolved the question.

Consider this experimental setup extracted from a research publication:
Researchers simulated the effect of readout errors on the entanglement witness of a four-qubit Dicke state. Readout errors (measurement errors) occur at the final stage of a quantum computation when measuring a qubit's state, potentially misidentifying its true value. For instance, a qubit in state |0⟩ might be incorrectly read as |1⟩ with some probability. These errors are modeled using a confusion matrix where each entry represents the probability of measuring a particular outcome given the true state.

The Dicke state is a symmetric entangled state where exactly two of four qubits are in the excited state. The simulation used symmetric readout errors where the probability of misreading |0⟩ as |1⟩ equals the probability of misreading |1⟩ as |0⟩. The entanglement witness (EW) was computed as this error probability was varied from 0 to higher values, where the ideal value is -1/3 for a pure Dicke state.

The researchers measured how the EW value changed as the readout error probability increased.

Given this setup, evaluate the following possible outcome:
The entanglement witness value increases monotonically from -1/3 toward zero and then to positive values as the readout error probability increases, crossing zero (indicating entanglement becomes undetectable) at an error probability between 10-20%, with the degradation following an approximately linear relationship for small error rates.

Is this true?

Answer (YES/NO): NO